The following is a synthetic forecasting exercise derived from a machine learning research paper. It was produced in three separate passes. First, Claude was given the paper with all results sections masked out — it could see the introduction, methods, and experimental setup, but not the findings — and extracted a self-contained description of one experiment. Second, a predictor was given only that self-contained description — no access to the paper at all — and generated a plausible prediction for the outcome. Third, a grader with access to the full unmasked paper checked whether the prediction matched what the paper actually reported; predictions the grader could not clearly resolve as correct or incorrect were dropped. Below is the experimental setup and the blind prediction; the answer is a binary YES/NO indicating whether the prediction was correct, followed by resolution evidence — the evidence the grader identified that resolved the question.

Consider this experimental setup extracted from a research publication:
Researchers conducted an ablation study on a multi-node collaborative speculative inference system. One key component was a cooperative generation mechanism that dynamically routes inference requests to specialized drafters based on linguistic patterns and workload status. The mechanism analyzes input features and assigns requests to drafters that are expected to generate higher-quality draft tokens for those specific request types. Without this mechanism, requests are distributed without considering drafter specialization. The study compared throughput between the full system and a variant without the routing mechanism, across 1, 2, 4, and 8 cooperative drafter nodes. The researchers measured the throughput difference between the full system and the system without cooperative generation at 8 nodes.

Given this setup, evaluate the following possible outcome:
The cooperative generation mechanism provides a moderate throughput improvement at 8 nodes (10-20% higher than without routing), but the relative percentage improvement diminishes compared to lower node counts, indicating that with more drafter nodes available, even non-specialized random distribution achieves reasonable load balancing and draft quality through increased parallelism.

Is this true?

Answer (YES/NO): NO